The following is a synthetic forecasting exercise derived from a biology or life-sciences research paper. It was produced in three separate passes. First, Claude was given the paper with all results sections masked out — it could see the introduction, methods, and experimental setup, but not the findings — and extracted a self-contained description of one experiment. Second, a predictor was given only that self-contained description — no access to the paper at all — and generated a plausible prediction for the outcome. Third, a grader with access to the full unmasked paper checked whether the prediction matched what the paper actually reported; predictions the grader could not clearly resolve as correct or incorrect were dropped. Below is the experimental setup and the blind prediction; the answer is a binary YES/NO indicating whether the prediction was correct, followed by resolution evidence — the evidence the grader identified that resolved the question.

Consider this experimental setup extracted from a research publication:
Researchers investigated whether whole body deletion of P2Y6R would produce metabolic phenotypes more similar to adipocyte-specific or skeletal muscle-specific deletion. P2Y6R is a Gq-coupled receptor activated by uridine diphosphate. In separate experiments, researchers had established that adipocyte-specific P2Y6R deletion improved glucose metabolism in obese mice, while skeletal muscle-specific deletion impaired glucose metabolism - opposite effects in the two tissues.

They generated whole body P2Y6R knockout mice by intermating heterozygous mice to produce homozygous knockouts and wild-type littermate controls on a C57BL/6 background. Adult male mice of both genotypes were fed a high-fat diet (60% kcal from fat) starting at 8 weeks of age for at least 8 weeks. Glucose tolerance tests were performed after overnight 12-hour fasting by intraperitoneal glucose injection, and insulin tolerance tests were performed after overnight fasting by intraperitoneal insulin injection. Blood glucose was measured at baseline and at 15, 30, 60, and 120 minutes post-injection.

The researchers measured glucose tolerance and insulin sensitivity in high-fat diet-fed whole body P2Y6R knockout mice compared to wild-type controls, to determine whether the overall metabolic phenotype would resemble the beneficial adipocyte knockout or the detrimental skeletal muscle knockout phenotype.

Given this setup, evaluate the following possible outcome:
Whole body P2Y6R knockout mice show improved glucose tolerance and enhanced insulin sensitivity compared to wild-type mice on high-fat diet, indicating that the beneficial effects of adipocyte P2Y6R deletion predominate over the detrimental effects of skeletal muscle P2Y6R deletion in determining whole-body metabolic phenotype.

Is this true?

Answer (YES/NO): YES